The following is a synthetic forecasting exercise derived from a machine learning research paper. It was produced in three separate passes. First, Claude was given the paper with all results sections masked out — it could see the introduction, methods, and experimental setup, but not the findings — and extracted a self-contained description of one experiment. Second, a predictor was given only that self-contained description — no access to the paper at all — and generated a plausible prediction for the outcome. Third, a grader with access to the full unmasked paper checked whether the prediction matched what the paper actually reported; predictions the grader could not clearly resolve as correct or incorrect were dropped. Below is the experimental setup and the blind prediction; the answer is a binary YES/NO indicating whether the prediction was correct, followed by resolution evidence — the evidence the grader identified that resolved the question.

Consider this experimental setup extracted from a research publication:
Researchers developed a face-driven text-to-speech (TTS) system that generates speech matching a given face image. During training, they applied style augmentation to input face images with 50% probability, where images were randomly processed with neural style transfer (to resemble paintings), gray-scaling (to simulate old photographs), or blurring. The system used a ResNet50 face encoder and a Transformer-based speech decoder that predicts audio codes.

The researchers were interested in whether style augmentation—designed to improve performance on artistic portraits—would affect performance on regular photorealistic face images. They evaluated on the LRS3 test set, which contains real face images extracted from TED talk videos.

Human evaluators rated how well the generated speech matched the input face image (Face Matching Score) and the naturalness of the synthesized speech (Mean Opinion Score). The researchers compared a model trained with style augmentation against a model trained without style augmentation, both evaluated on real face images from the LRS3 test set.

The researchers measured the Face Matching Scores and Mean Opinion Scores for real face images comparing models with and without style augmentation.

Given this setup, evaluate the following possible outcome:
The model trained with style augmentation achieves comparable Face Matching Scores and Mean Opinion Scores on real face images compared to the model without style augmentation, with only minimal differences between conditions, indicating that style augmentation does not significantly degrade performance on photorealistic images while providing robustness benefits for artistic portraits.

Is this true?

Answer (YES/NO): NO